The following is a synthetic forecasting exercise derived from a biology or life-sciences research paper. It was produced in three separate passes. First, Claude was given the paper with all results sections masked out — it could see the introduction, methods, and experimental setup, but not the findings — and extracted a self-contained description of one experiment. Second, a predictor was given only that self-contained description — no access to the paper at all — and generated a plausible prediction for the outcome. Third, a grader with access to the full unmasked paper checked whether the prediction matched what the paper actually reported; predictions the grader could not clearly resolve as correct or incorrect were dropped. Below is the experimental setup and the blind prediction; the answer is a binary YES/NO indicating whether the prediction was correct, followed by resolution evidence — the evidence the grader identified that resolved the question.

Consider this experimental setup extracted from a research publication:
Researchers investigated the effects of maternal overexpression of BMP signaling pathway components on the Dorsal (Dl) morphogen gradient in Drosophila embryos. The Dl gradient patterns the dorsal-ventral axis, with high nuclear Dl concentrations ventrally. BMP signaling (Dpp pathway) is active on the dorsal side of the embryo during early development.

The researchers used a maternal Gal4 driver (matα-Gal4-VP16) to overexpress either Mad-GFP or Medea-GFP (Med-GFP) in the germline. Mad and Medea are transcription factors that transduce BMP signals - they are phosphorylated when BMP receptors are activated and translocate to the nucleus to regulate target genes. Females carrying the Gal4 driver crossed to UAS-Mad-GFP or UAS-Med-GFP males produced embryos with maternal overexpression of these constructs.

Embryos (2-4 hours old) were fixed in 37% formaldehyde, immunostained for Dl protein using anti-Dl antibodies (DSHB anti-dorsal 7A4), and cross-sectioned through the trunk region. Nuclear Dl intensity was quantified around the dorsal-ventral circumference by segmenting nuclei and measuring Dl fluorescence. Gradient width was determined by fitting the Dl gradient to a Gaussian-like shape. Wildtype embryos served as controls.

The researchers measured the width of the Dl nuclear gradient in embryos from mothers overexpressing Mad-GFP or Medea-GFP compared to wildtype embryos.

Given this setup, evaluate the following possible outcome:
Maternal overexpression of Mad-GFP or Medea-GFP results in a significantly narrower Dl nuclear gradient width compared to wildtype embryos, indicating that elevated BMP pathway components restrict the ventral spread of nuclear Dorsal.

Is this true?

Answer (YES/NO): NO